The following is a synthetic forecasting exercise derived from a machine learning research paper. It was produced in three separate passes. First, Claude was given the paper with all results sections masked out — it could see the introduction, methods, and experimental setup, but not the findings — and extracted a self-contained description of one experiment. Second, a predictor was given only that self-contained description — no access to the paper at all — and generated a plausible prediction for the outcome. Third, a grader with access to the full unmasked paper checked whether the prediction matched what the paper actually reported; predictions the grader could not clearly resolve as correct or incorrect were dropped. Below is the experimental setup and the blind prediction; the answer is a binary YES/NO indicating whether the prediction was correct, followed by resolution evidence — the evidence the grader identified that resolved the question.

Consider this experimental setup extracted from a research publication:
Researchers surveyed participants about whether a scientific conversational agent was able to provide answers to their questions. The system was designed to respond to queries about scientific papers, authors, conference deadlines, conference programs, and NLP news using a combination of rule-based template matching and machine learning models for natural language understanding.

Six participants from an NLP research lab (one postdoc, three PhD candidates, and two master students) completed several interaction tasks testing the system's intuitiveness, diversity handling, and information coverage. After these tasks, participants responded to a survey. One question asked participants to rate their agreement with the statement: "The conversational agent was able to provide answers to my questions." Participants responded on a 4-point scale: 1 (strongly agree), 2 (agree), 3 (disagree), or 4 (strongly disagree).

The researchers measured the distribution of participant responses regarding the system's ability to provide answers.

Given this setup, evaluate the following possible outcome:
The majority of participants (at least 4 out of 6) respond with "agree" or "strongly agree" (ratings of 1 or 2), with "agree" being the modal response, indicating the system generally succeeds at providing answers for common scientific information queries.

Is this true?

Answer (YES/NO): NO